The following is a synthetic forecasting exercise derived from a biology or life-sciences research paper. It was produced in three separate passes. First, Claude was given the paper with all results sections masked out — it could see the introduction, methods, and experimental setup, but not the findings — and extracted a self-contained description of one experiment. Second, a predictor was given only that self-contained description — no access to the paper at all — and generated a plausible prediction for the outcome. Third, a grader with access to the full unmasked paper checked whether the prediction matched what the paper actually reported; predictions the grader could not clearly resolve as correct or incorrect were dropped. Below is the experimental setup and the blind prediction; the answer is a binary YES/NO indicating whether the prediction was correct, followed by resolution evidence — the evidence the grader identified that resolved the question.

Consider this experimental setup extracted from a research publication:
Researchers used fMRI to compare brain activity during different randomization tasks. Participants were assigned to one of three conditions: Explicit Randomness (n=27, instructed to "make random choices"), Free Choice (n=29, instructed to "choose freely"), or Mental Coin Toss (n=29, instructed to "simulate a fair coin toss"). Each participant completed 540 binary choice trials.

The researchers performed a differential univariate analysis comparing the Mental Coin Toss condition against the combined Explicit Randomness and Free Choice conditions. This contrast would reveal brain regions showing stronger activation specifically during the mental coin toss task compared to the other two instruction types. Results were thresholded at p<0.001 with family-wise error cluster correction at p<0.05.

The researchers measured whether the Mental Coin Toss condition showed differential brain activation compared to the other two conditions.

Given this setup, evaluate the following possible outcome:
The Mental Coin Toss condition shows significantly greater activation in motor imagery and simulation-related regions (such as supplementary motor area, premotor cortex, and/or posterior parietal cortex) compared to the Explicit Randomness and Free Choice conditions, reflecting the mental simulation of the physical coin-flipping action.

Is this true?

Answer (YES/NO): YES